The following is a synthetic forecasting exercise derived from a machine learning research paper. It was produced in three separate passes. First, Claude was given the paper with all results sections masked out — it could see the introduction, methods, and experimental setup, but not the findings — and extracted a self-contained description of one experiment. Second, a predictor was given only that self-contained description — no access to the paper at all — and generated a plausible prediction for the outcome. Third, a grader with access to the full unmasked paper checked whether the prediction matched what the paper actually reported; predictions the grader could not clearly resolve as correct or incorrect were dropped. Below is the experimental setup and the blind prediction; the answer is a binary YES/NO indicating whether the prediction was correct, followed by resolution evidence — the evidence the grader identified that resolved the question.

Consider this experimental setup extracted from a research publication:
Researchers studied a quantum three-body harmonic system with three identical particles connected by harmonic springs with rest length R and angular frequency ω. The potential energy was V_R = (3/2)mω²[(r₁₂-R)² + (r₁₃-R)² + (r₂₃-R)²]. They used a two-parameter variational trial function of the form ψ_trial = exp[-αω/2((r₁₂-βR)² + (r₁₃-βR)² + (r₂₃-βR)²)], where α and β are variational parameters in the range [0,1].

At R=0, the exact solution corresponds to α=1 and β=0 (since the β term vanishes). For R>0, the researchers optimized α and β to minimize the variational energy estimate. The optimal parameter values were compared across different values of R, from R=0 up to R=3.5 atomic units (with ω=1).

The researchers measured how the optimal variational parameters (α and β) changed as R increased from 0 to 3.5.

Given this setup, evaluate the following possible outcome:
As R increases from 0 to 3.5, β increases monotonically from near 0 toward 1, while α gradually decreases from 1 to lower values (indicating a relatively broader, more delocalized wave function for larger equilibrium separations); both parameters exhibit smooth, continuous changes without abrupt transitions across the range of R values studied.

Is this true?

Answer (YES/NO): YES